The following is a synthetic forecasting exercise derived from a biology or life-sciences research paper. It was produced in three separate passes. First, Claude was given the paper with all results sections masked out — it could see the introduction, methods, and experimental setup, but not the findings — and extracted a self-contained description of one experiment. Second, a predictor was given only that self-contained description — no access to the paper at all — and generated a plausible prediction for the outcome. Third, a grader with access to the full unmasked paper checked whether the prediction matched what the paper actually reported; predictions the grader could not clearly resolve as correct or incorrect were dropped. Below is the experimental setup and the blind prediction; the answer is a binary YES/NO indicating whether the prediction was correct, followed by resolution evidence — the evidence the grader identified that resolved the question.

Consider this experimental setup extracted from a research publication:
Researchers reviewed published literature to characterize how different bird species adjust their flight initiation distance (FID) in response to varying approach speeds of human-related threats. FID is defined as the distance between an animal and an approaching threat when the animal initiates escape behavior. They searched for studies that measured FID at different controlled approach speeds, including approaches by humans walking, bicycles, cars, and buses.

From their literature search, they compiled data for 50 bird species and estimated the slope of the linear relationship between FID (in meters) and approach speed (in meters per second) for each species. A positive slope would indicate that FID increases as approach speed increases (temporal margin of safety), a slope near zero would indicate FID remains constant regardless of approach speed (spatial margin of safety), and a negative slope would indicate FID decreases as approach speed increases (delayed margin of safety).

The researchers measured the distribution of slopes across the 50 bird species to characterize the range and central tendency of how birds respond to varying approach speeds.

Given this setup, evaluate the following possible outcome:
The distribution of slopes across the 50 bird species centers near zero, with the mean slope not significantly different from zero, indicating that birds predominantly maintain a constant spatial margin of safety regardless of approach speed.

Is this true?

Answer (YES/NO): NO